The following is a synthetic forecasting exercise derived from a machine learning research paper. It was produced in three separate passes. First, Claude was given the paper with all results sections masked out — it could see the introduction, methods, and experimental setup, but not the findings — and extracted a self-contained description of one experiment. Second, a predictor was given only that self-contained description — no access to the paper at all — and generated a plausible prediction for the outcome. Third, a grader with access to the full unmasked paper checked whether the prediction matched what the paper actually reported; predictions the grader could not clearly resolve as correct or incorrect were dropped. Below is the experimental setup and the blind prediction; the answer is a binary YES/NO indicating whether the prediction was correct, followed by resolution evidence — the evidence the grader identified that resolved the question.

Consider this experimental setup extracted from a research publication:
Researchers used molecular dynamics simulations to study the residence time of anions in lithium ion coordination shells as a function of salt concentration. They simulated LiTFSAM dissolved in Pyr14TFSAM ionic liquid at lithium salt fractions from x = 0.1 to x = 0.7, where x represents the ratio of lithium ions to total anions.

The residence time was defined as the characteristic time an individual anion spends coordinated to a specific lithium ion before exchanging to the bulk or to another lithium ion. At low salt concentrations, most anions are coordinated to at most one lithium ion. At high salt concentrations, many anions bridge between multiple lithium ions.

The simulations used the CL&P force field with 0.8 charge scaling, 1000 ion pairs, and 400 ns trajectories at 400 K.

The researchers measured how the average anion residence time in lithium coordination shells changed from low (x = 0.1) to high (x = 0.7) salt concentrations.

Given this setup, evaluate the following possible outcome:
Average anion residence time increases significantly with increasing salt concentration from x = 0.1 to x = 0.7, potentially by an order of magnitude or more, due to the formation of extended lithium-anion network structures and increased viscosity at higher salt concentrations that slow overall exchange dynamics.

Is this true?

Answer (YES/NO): NO